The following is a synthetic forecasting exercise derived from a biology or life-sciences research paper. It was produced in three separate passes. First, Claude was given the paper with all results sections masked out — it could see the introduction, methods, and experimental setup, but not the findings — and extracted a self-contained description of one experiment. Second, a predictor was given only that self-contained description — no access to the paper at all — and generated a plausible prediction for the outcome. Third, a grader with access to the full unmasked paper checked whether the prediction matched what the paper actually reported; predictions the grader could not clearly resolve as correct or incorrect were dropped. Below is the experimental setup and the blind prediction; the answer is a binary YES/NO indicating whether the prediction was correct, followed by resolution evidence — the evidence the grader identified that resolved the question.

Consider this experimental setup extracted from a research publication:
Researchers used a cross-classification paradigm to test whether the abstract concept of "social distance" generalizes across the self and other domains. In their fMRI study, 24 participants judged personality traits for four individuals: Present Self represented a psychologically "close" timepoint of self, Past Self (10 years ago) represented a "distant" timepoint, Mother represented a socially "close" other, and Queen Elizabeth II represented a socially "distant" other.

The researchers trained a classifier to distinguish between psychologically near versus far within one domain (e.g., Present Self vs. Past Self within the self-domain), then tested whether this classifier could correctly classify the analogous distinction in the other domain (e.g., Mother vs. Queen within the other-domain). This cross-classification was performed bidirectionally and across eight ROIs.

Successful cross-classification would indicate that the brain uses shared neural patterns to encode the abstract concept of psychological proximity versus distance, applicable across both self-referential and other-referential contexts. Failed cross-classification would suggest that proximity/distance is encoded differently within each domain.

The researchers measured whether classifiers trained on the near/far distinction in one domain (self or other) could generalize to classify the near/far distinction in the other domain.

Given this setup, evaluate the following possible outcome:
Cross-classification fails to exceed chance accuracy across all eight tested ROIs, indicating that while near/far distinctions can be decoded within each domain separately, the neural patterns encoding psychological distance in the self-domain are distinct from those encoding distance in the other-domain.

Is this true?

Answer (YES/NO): NO